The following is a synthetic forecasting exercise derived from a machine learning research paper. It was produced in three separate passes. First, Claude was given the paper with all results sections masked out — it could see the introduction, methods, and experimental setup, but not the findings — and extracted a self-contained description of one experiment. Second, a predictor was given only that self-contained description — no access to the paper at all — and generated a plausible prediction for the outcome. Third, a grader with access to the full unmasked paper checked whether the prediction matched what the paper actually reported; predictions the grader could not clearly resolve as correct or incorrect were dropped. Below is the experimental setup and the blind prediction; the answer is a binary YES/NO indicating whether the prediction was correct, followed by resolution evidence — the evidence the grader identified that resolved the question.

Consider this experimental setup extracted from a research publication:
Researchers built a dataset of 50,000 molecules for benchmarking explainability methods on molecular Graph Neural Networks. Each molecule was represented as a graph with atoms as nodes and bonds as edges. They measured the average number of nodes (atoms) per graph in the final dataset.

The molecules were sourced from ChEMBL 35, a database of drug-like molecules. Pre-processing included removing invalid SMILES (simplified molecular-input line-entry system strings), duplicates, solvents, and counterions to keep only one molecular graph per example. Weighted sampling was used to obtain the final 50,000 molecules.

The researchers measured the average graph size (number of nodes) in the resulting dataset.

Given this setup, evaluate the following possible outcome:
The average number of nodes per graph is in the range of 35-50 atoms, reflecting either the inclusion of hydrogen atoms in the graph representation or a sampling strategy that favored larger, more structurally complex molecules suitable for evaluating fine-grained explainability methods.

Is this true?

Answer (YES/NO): NO